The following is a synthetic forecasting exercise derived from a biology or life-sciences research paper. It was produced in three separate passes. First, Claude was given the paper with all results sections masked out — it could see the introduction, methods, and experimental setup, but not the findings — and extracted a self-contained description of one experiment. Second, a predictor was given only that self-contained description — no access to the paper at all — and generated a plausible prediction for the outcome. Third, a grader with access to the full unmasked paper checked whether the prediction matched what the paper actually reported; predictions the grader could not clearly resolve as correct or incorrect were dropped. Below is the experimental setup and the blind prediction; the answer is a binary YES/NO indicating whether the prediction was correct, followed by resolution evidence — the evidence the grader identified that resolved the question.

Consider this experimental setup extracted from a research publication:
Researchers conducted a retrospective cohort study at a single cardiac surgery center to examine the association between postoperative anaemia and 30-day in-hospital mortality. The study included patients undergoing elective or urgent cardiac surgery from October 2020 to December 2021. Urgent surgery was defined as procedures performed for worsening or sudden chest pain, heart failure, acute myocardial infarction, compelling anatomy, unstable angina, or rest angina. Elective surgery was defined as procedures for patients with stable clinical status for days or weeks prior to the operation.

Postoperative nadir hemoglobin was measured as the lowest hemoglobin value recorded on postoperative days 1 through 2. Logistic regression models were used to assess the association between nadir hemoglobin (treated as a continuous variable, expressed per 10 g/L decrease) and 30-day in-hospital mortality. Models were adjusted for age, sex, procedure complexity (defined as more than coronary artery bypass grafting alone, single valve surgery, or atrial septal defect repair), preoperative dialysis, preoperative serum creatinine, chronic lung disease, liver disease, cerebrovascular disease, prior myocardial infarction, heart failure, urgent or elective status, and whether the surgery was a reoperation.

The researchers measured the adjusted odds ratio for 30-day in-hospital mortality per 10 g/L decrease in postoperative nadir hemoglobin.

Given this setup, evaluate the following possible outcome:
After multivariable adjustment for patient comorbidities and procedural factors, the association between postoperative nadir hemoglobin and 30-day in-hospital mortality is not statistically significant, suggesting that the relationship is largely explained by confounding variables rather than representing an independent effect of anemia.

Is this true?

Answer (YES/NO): YES